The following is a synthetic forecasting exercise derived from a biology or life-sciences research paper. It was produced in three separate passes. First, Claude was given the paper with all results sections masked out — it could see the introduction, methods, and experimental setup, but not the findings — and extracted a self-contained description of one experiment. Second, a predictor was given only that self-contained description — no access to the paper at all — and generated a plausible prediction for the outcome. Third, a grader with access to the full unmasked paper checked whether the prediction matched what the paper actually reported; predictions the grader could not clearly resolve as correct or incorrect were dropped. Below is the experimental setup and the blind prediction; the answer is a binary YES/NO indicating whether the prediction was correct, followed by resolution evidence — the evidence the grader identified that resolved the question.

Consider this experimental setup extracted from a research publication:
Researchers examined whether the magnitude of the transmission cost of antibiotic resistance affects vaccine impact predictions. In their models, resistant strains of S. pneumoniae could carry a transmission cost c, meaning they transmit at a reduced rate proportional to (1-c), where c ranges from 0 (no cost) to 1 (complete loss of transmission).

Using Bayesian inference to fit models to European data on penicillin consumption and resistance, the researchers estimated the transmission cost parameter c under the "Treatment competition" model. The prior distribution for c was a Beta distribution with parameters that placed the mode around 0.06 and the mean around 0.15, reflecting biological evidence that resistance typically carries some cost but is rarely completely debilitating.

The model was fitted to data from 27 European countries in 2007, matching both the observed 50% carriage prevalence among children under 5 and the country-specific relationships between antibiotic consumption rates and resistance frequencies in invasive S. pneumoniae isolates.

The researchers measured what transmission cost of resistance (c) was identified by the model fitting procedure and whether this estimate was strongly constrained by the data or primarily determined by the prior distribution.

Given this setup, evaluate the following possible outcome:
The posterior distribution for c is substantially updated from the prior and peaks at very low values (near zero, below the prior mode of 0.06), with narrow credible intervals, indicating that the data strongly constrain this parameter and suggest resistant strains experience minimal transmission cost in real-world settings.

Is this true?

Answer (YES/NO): NO